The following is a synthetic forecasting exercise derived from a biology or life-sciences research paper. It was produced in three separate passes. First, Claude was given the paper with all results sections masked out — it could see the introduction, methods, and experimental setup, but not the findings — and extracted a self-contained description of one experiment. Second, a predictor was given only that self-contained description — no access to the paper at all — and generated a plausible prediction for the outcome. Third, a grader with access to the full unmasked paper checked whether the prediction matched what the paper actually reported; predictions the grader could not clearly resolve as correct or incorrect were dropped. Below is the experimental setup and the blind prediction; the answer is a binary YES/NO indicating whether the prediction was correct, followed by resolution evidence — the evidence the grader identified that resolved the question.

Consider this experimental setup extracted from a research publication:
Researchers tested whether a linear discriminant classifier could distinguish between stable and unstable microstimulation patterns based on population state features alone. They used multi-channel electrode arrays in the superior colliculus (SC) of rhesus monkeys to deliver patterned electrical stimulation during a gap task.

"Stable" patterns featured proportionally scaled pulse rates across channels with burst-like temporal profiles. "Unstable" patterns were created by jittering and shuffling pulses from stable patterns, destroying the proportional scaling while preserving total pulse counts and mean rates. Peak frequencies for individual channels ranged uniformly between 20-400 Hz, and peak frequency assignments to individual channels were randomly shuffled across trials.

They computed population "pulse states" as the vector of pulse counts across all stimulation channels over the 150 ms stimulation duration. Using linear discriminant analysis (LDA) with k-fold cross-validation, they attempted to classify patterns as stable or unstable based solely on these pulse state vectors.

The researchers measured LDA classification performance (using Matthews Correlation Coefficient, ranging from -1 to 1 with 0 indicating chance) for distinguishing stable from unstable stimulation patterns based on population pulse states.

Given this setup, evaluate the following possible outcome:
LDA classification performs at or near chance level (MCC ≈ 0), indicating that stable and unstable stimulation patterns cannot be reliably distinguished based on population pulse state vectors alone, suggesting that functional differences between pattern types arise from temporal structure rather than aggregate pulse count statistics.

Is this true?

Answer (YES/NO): YES